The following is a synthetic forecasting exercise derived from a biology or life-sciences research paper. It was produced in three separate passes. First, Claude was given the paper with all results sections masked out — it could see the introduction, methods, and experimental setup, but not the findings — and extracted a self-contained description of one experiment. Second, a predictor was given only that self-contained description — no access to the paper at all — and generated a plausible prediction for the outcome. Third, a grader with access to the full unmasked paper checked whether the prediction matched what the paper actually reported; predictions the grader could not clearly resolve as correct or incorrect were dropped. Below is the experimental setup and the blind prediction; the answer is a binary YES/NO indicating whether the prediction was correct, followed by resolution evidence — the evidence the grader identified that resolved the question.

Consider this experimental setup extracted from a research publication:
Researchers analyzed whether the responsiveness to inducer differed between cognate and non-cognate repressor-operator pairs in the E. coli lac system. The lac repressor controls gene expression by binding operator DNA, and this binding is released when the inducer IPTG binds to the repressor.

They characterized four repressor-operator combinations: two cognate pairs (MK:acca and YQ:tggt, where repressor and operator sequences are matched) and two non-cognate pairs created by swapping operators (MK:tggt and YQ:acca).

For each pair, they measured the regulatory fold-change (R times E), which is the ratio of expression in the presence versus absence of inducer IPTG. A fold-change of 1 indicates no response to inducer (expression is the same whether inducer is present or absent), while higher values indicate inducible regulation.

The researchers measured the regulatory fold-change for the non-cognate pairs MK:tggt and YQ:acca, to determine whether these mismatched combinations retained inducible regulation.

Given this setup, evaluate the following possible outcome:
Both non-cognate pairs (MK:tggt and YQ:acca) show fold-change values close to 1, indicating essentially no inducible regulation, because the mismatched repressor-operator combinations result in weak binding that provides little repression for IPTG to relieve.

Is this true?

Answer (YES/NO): YES